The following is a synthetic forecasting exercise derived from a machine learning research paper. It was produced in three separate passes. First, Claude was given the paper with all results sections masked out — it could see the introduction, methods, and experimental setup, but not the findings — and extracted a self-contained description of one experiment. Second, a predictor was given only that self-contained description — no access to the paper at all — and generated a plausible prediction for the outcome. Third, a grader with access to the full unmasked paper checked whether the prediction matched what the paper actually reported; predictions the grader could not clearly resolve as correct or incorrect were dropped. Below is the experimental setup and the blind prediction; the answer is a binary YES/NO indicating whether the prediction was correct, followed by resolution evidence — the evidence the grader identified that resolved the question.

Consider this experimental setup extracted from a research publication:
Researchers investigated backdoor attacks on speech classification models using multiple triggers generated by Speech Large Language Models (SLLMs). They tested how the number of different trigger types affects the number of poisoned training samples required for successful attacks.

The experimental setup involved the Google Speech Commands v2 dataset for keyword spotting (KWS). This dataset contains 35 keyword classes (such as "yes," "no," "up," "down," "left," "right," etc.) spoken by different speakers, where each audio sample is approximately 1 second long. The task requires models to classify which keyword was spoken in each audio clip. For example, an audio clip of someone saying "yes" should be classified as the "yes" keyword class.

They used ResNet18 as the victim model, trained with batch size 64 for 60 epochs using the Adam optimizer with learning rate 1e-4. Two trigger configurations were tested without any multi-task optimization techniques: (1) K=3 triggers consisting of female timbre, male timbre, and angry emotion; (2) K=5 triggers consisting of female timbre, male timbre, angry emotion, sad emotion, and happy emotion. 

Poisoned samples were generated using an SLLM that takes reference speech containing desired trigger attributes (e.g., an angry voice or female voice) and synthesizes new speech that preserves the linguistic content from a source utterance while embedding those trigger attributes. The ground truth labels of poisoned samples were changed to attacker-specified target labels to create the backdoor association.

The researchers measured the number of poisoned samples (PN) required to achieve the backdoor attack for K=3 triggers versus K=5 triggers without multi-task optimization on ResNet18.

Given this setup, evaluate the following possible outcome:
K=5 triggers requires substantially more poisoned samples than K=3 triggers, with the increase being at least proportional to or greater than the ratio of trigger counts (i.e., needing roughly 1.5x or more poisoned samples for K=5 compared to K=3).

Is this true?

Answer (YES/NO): NO